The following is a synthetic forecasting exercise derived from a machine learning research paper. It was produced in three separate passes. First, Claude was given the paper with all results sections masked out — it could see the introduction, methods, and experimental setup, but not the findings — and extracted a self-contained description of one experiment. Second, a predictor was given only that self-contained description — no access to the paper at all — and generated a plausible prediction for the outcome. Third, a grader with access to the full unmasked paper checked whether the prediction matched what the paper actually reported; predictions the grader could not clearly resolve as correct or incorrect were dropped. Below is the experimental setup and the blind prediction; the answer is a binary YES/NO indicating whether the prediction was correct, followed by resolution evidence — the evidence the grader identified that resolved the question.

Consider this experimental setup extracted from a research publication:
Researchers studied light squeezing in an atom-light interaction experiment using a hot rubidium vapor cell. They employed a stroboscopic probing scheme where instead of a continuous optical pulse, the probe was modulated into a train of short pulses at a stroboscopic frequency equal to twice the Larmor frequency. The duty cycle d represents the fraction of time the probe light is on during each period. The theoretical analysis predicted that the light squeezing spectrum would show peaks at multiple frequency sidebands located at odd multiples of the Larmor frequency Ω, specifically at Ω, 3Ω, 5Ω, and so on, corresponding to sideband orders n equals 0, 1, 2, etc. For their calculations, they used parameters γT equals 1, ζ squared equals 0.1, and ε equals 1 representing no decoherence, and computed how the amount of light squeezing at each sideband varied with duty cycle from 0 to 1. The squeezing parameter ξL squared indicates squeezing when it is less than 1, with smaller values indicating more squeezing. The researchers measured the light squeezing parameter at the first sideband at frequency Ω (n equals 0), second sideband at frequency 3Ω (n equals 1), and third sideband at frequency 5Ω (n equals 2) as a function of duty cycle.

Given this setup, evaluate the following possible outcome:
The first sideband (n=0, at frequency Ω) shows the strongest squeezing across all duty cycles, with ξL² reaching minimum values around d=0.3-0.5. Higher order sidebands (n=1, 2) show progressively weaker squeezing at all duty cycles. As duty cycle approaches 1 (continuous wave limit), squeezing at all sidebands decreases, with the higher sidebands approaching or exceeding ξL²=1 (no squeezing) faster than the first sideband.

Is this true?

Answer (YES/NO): NO